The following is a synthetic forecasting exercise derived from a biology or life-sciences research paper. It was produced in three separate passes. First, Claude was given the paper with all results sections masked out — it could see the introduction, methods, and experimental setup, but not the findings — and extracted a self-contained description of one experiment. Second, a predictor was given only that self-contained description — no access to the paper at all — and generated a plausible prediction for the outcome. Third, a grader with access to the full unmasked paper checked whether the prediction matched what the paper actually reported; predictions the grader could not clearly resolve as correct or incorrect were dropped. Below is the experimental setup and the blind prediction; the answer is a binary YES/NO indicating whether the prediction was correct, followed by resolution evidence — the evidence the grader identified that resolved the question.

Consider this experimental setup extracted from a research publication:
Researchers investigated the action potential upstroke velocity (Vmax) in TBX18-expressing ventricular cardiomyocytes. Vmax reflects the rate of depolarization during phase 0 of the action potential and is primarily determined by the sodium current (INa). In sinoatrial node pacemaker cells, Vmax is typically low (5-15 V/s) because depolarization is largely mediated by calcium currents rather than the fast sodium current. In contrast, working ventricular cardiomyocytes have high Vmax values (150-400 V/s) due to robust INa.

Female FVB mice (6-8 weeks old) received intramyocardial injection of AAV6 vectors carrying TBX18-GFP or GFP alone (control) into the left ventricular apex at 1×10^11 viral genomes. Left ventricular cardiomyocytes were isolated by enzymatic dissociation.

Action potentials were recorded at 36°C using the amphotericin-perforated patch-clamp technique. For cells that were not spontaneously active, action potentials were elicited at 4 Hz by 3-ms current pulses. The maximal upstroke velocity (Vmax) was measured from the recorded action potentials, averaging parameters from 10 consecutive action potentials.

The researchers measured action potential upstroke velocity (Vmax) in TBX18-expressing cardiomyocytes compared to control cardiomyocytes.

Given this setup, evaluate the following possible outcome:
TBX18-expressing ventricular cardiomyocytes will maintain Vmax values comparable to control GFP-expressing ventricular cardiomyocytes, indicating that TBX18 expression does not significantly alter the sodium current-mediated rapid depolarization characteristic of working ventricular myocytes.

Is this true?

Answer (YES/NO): NO